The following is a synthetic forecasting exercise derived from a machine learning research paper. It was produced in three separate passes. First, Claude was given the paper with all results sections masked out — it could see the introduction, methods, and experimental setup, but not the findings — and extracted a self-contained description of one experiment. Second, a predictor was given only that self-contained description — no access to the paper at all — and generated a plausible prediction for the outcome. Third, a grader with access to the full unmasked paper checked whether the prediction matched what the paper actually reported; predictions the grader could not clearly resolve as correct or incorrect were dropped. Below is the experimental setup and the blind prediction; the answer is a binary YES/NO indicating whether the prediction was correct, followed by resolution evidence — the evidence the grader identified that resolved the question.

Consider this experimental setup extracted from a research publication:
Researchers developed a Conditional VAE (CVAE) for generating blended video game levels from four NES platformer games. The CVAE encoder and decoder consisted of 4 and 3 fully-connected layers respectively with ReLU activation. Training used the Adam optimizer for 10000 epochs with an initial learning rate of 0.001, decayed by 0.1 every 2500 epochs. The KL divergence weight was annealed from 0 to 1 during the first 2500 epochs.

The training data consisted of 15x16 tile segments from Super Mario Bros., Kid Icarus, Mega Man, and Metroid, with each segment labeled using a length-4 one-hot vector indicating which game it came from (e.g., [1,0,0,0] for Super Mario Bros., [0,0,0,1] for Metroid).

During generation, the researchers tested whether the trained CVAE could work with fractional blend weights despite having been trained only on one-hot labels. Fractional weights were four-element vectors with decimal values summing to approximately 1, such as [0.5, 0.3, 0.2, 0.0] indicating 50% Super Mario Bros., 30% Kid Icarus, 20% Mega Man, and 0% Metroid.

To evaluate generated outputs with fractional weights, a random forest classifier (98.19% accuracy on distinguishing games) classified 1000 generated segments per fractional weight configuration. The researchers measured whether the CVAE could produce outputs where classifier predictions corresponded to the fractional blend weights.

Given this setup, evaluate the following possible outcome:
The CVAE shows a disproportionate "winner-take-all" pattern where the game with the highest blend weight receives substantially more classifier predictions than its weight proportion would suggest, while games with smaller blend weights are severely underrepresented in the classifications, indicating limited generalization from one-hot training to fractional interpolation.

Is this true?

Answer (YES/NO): NO